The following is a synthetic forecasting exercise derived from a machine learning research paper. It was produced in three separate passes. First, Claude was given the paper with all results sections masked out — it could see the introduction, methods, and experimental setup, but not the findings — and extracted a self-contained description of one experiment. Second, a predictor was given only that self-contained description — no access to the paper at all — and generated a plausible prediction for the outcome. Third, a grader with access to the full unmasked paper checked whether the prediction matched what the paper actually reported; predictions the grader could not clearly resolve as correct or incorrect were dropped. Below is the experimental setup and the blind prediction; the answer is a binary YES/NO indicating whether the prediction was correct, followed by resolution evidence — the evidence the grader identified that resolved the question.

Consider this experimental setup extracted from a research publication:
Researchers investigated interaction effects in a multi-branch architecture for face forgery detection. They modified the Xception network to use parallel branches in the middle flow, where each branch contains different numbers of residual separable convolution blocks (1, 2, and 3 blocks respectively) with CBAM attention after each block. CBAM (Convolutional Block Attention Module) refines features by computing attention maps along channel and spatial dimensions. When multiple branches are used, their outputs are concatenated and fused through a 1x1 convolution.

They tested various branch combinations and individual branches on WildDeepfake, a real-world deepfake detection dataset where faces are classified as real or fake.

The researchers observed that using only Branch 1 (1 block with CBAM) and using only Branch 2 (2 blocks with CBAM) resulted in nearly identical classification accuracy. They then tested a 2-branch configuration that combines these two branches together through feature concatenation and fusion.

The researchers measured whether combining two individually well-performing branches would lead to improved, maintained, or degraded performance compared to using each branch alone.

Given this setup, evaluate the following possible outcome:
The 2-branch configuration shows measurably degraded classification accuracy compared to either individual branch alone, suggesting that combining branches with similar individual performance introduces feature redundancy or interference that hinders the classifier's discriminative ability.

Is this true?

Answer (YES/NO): YES